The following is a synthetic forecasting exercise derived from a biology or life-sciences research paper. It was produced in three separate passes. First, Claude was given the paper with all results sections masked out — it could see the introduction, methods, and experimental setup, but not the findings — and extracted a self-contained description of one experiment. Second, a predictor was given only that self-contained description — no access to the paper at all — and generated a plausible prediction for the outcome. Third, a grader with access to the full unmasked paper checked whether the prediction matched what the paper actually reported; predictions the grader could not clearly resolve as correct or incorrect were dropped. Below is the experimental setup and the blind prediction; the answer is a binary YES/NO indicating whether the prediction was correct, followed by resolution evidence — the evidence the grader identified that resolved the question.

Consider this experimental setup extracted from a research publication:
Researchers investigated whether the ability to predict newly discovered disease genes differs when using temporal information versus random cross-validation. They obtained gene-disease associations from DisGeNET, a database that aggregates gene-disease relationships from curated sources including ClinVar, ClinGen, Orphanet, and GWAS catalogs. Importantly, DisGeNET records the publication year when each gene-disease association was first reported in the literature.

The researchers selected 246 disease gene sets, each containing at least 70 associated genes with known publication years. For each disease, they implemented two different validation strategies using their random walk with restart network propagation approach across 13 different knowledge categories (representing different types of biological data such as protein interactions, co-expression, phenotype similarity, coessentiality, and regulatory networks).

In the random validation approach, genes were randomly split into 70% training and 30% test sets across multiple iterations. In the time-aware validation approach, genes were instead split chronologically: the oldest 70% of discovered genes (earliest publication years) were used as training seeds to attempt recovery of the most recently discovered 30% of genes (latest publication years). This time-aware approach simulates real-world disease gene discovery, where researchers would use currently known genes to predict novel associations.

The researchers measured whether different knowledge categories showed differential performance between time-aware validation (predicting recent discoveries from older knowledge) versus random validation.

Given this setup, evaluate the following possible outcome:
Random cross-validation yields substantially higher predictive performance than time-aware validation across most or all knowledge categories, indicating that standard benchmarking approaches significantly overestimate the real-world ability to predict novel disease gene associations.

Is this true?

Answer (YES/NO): NO